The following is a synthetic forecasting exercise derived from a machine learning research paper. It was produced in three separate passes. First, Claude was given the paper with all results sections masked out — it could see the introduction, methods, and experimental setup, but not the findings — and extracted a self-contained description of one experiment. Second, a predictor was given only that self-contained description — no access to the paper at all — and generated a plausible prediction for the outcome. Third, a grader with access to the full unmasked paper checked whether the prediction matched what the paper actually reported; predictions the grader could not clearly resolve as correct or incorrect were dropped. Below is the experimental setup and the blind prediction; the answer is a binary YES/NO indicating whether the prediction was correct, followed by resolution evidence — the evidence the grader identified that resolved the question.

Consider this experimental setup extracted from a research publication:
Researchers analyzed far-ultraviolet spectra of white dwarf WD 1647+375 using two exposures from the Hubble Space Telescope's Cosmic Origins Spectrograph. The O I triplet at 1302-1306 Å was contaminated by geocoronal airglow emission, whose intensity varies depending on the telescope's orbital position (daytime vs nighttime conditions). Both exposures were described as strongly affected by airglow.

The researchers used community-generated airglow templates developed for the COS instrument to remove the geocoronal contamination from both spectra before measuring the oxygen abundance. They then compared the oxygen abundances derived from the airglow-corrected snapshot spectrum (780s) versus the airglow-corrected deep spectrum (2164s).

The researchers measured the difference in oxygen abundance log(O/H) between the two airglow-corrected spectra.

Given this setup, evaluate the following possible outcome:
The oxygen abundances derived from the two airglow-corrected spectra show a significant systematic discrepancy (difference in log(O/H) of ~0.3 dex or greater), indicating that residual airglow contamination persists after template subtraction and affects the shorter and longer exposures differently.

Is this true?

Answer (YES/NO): NO